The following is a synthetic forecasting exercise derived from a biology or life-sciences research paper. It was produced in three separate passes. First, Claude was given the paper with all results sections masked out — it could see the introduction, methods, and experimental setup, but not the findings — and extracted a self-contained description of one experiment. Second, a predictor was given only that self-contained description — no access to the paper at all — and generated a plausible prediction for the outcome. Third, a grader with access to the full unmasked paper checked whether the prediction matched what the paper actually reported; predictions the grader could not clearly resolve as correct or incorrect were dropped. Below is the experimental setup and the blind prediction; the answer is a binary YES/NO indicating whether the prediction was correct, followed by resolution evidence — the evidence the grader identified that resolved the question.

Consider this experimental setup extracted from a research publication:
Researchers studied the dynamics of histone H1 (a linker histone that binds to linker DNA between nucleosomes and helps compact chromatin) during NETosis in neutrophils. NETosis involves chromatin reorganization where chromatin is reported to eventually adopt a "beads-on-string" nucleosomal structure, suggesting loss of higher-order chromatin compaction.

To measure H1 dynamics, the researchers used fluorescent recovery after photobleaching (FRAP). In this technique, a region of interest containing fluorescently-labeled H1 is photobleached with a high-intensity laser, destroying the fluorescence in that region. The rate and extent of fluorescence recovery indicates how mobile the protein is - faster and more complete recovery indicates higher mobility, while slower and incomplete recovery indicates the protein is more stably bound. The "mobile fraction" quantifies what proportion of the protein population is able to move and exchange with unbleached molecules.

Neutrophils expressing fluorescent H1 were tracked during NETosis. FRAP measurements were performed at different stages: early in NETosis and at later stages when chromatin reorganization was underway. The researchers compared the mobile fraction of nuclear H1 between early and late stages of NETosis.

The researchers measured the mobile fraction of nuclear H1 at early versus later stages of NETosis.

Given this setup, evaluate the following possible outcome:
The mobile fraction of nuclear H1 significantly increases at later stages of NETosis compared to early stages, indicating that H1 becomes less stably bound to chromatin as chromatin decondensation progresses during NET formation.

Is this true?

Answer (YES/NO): NO